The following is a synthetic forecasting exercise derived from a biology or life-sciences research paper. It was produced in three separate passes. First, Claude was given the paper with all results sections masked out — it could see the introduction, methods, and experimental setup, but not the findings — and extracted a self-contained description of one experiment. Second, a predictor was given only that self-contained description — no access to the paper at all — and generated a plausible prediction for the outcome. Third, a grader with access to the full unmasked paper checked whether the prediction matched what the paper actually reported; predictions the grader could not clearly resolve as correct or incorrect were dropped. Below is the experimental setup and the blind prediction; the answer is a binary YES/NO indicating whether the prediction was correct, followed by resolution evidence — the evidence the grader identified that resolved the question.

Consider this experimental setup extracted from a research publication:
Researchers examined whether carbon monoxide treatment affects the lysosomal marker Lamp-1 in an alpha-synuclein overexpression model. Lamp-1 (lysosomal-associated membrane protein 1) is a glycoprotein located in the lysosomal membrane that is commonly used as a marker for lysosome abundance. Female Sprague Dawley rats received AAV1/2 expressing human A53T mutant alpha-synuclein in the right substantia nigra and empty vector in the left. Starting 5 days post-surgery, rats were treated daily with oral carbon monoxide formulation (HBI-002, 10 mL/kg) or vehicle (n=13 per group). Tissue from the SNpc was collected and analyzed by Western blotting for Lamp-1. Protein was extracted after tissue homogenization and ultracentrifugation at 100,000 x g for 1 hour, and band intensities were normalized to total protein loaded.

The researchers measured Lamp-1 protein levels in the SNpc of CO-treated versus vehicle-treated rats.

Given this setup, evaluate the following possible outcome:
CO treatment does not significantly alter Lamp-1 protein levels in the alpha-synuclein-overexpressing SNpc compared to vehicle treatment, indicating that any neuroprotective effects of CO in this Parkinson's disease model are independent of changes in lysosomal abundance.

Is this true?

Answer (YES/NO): YES